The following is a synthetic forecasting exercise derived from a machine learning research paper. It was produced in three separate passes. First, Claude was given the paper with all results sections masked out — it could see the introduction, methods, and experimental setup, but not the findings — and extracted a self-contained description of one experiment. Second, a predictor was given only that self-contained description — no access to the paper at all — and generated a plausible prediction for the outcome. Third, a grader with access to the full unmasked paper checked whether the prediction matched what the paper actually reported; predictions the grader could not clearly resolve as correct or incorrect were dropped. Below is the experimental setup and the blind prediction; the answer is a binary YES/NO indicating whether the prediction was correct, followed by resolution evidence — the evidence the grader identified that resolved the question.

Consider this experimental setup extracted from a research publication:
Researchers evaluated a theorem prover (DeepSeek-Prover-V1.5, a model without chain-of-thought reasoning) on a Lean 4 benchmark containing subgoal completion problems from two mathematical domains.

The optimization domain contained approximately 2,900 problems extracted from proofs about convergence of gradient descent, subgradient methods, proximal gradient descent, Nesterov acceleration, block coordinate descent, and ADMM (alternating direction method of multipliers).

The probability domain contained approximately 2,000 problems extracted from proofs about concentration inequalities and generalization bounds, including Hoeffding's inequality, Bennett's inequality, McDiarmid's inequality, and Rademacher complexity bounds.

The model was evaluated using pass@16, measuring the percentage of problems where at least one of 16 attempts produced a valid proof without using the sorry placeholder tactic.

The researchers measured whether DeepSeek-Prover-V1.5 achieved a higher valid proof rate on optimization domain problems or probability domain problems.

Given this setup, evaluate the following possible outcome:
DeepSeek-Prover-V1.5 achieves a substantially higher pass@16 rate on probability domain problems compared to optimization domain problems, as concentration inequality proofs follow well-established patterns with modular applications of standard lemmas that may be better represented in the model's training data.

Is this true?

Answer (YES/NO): NO